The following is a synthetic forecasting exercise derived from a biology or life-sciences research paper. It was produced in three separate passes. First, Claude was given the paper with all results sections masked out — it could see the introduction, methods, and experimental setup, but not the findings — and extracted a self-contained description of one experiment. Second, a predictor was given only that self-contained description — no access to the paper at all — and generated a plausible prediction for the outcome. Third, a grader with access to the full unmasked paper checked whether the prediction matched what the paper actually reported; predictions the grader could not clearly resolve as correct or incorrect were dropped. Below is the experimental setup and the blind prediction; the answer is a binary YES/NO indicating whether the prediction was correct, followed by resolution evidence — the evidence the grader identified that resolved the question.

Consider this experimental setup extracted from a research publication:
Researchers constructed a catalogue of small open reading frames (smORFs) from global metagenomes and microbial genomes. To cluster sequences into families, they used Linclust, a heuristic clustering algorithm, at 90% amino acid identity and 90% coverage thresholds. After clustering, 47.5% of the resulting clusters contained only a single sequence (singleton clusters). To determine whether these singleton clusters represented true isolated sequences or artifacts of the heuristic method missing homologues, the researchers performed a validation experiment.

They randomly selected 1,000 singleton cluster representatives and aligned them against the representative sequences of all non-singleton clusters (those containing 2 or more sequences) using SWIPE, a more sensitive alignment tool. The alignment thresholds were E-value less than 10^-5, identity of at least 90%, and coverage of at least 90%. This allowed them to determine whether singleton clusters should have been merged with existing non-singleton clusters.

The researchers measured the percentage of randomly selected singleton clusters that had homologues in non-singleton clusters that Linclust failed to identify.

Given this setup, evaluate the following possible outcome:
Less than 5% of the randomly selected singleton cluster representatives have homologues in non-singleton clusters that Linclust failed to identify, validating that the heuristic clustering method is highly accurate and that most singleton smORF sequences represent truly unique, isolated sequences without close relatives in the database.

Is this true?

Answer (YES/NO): YES